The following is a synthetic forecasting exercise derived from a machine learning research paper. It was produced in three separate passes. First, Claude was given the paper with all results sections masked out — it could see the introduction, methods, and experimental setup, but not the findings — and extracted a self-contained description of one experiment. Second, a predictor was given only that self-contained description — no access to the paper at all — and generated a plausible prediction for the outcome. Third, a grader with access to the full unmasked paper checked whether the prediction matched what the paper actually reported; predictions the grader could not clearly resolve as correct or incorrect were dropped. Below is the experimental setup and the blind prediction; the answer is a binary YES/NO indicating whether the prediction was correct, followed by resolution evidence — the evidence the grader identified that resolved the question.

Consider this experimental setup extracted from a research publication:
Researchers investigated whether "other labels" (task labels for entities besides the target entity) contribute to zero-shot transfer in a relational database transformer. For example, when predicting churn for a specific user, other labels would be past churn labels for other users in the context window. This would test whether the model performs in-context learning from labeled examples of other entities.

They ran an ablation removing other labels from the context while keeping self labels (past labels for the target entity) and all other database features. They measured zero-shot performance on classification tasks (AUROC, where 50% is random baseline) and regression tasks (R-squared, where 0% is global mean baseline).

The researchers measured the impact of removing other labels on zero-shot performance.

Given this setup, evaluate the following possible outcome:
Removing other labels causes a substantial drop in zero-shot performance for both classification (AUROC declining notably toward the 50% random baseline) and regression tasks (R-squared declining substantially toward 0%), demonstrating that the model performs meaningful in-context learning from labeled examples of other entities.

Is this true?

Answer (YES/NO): NO